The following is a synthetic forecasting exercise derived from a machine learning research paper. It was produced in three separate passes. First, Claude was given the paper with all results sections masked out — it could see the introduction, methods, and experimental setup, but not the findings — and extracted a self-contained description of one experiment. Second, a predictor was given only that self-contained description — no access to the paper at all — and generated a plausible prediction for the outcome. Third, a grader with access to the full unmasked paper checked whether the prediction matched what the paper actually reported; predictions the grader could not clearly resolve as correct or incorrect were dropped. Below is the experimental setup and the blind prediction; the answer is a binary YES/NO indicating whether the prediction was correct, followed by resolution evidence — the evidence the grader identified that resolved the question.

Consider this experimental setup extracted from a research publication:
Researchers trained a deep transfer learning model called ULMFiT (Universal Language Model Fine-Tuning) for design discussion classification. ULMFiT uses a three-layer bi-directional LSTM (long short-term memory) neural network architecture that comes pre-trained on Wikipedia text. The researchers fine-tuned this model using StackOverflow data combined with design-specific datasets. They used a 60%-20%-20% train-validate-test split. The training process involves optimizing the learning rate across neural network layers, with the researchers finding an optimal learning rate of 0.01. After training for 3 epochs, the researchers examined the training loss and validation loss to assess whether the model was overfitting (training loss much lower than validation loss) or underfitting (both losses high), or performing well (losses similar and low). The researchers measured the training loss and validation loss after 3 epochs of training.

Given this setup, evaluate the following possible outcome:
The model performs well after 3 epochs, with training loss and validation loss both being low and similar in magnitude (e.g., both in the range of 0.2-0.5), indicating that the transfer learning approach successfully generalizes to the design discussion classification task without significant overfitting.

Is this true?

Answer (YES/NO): YES